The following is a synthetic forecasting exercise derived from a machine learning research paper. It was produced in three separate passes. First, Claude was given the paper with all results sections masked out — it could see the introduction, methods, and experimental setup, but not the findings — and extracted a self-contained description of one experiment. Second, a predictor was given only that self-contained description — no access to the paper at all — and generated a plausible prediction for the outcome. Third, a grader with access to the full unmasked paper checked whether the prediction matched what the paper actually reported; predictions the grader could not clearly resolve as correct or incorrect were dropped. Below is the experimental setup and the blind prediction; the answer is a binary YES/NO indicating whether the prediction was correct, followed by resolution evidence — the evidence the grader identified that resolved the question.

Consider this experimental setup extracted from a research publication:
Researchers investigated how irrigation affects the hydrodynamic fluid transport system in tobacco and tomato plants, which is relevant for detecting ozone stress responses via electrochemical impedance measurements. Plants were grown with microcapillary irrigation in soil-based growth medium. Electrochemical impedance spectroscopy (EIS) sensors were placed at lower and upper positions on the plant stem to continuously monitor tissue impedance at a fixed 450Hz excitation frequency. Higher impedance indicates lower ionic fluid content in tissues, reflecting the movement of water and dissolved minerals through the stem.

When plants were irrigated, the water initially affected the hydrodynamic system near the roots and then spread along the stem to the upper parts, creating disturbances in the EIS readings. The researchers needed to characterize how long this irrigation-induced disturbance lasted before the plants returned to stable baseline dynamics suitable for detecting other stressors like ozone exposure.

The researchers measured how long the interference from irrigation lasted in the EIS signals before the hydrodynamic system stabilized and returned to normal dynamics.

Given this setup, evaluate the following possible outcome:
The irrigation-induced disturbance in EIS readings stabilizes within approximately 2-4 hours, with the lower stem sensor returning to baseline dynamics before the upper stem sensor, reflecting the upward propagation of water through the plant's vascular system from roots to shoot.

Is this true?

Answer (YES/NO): NO